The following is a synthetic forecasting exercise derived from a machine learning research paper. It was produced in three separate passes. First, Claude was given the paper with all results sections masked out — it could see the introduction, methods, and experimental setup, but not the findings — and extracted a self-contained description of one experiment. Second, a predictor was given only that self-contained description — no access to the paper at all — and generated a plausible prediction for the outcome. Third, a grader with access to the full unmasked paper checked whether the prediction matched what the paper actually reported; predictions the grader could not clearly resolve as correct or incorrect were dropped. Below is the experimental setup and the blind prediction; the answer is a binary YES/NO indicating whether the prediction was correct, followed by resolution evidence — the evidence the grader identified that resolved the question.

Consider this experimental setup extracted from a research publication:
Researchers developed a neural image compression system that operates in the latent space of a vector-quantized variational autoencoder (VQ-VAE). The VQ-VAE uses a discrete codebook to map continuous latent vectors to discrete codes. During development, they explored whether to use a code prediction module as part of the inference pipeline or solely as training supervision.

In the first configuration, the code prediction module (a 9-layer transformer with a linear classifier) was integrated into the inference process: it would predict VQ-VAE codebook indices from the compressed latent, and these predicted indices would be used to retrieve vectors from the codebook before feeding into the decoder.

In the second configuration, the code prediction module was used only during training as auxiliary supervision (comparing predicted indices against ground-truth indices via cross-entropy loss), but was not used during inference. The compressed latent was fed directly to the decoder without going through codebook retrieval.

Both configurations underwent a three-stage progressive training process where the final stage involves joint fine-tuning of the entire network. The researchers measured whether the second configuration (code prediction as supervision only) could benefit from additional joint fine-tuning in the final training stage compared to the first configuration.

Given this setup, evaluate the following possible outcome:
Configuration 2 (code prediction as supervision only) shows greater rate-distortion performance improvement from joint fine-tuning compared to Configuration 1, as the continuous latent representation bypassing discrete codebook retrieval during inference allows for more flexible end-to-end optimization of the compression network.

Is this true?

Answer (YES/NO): YES